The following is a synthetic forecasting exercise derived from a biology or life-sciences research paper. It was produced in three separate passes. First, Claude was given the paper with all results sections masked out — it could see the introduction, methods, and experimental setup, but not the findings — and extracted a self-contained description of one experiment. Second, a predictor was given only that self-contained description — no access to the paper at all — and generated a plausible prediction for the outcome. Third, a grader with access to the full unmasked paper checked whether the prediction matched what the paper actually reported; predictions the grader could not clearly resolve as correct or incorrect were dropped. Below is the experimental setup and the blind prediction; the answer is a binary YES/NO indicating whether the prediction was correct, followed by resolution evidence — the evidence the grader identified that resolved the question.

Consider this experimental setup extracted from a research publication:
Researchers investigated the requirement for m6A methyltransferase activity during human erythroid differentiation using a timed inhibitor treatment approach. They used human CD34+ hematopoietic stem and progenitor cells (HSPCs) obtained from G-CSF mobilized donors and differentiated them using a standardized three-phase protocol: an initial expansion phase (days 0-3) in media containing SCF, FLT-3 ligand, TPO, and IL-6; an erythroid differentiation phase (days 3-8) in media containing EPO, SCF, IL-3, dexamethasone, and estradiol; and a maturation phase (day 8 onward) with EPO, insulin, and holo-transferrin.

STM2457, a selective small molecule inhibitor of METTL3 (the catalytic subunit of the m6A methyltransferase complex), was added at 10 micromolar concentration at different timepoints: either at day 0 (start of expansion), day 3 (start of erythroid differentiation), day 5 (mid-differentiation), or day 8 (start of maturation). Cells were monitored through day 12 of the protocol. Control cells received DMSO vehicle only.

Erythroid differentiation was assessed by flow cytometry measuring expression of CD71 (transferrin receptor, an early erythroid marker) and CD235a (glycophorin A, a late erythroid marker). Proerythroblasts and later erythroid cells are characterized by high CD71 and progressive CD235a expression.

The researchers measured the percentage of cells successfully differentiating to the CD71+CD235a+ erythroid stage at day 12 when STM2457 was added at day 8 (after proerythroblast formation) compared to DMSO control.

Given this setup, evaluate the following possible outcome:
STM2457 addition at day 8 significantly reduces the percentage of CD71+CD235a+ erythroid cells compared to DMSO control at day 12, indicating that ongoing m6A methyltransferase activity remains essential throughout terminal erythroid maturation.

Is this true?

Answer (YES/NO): NO